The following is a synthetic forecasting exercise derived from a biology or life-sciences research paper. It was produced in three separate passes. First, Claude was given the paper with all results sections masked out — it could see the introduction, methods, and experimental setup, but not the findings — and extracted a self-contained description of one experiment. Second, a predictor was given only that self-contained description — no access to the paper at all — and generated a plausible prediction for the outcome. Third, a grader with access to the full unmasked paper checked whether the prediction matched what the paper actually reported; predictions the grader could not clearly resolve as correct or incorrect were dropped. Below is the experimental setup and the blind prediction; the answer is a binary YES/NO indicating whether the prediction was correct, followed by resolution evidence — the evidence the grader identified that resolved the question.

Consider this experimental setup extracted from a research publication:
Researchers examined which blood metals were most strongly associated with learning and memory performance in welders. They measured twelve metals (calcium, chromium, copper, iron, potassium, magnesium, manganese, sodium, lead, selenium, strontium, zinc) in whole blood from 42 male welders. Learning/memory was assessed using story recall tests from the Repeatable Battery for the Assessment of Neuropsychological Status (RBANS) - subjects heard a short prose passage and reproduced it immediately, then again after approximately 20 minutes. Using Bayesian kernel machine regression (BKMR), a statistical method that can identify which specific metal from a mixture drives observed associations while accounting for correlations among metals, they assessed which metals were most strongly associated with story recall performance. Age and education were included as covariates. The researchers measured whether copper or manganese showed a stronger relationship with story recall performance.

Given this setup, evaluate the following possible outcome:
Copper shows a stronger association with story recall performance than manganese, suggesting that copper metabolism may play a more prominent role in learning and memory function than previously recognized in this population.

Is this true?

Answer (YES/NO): YES